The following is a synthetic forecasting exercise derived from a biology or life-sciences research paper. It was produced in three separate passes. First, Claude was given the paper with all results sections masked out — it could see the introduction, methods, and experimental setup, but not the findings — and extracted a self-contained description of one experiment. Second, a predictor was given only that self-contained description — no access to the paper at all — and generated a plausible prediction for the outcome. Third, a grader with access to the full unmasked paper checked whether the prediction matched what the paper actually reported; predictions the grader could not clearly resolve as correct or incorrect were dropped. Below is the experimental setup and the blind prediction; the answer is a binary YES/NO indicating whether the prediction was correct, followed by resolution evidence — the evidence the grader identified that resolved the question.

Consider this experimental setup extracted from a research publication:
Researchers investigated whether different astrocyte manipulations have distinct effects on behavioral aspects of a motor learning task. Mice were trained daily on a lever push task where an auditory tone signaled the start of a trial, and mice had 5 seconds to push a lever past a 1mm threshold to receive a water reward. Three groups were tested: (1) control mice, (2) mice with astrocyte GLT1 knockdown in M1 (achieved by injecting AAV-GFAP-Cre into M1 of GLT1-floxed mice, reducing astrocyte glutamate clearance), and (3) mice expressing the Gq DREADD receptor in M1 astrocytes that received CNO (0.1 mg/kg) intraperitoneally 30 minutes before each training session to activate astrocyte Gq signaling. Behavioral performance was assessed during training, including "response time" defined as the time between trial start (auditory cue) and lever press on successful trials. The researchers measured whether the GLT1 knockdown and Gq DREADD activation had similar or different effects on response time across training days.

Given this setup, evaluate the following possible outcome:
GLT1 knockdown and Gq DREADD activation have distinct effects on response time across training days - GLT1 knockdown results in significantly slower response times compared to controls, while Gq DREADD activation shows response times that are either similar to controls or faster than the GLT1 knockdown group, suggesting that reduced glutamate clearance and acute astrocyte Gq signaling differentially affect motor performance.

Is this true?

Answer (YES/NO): NO